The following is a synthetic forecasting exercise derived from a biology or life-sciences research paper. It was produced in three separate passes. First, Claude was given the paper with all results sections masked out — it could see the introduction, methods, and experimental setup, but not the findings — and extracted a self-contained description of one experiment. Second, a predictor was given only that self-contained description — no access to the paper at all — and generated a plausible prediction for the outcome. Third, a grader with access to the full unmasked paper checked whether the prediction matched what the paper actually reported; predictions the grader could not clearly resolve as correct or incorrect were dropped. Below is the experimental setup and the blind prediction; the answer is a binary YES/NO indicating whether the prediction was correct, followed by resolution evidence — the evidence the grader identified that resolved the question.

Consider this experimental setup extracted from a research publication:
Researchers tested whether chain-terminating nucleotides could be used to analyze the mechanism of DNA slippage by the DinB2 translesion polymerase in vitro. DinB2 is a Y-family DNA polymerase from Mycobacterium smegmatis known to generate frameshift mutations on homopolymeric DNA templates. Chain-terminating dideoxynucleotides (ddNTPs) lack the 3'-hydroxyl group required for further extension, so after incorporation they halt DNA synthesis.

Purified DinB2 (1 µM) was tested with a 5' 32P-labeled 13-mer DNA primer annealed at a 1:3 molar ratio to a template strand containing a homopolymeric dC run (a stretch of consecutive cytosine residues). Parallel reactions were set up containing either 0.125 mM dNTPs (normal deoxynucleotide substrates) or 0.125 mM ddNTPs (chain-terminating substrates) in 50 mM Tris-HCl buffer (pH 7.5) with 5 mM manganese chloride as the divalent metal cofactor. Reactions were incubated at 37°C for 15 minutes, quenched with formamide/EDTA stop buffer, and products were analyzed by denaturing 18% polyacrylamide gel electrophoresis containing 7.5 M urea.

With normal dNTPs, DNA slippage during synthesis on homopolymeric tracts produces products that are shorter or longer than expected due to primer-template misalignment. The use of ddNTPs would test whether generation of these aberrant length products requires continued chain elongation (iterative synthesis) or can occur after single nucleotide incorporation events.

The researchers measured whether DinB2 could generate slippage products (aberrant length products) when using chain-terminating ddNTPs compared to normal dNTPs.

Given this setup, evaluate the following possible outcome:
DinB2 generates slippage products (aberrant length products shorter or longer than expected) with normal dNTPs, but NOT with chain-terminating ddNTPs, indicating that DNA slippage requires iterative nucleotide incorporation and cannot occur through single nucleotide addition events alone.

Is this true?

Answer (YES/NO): NO